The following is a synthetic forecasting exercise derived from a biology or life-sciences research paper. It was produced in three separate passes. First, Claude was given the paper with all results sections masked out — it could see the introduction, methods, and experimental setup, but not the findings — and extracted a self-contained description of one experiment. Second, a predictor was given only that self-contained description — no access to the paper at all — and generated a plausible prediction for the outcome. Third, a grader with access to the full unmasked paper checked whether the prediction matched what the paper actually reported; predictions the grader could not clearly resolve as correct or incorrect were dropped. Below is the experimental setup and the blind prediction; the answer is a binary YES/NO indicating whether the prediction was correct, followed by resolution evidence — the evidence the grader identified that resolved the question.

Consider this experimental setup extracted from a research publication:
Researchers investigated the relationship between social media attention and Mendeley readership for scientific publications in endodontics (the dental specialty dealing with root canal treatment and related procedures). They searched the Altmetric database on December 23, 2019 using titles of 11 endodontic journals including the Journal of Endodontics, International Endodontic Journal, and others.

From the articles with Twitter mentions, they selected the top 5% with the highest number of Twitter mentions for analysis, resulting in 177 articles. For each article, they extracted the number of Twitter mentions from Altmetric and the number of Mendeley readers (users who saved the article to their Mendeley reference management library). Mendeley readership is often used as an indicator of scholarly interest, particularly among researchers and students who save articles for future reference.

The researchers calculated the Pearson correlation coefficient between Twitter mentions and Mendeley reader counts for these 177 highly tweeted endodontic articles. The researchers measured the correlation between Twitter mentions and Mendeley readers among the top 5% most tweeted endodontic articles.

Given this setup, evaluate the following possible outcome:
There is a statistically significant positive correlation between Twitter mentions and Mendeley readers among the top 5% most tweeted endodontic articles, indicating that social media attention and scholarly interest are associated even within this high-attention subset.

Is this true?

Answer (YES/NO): NO